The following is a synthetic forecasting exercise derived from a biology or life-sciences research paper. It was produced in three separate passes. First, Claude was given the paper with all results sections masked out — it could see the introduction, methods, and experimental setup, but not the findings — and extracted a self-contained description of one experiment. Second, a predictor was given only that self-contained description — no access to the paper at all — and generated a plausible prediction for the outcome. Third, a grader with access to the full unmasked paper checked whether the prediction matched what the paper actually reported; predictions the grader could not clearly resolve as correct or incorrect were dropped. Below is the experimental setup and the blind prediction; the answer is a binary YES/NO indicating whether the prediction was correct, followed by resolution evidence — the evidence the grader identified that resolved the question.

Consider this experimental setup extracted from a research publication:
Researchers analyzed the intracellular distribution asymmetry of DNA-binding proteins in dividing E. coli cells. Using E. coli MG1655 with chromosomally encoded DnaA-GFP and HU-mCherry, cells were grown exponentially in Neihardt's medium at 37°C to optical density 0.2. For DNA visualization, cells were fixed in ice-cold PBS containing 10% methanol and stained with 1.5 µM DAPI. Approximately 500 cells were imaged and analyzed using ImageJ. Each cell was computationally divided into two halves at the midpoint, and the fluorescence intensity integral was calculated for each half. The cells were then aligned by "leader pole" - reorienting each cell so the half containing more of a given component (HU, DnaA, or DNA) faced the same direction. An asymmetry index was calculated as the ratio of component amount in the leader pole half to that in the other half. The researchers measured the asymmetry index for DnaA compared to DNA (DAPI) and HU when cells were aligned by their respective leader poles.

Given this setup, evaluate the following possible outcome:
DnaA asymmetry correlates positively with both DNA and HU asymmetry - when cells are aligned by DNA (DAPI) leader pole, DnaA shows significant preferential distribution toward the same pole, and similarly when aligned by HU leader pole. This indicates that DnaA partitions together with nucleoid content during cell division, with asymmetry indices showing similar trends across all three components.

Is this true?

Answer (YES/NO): NO